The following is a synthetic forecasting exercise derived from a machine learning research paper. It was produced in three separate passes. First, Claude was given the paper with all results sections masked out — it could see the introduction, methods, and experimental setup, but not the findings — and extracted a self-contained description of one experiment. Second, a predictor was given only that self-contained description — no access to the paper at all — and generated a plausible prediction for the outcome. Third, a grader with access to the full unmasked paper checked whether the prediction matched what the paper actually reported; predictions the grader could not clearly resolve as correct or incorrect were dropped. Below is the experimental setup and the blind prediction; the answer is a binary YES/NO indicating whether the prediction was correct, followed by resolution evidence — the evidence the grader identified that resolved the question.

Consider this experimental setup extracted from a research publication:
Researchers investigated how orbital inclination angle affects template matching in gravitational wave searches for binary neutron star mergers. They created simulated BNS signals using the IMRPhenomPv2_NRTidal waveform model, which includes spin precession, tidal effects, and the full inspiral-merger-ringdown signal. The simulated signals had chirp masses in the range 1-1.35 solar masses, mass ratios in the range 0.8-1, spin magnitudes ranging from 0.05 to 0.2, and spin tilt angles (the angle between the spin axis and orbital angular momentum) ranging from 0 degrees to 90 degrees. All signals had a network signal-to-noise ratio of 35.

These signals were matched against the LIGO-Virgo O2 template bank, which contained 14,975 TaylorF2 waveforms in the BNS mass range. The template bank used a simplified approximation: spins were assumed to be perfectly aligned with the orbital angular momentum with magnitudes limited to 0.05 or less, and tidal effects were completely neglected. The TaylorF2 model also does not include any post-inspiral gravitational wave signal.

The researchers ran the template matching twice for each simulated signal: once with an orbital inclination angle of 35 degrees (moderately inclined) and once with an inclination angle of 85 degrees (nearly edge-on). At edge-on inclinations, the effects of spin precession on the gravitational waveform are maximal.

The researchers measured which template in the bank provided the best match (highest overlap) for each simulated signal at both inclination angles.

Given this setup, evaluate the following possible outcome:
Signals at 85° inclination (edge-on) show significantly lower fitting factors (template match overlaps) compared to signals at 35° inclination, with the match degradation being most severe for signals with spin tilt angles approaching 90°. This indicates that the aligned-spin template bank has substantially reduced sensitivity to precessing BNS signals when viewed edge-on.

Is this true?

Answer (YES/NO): NO